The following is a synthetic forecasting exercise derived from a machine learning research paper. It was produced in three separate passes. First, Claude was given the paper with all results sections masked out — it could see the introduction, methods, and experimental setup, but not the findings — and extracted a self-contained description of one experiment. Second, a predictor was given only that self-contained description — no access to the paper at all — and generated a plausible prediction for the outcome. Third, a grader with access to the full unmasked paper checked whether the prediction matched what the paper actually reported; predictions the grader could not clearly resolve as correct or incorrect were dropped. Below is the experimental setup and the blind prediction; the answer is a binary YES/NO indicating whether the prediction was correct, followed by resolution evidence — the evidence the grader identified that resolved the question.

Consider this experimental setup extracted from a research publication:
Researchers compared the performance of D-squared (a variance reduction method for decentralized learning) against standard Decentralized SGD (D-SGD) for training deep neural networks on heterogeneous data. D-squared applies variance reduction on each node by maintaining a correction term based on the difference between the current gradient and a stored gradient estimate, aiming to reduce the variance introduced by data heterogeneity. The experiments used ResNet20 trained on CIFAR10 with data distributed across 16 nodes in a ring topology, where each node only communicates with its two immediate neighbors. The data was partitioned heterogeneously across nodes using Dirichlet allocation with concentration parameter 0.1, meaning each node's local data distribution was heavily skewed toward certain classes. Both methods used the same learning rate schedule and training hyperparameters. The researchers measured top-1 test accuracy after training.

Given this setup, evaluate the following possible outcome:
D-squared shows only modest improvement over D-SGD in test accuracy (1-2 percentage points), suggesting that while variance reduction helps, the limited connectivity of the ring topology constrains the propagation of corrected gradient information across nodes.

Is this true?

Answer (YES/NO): NO